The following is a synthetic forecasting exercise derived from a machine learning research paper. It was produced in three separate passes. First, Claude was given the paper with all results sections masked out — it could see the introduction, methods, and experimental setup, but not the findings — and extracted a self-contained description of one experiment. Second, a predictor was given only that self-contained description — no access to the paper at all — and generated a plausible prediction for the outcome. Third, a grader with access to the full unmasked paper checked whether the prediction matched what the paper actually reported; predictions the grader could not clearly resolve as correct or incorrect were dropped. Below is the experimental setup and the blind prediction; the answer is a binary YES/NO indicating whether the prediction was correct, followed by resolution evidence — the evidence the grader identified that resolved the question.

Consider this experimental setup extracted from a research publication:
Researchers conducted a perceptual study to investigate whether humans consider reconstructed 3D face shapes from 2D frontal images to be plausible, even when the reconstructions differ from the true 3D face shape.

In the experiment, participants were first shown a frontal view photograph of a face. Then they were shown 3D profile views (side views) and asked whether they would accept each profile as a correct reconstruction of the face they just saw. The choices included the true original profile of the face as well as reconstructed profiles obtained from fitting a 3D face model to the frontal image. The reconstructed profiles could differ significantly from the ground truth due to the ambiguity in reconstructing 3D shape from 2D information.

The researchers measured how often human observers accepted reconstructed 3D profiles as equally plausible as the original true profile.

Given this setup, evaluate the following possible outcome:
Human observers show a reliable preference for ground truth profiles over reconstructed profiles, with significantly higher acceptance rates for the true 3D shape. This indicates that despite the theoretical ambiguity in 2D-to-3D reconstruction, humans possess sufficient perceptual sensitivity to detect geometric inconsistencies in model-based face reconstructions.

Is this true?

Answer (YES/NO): NO